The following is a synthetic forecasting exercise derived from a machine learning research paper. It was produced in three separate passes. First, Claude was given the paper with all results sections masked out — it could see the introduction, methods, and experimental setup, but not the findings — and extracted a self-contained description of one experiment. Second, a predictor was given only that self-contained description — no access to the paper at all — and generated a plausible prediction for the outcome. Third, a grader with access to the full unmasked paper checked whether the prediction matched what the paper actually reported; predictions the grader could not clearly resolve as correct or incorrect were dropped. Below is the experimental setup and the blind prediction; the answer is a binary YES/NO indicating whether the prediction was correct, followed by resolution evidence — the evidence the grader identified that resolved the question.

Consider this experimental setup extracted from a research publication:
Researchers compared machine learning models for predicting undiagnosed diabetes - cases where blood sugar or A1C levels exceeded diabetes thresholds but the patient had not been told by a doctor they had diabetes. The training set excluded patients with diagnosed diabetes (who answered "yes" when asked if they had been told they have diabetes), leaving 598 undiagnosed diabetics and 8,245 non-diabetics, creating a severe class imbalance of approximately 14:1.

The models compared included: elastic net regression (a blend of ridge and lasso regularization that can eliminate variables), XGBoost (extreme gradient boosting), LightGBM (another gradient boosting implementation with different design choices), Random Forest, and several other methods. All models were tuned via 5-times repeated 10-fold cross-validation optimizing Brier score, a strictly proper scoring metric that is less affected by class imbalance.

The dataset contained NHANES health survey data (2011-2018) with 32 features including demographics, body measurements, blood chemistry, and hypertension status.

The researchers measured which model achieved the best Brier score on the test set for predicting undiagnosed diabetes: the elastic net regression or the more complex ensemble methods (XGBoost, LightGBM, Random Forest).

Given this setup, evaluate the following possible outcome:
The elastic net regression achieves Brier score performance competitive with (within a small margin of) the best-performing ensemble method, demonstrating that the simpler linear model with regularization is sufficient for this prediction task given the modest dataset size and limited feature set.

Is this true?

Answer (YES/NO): NO